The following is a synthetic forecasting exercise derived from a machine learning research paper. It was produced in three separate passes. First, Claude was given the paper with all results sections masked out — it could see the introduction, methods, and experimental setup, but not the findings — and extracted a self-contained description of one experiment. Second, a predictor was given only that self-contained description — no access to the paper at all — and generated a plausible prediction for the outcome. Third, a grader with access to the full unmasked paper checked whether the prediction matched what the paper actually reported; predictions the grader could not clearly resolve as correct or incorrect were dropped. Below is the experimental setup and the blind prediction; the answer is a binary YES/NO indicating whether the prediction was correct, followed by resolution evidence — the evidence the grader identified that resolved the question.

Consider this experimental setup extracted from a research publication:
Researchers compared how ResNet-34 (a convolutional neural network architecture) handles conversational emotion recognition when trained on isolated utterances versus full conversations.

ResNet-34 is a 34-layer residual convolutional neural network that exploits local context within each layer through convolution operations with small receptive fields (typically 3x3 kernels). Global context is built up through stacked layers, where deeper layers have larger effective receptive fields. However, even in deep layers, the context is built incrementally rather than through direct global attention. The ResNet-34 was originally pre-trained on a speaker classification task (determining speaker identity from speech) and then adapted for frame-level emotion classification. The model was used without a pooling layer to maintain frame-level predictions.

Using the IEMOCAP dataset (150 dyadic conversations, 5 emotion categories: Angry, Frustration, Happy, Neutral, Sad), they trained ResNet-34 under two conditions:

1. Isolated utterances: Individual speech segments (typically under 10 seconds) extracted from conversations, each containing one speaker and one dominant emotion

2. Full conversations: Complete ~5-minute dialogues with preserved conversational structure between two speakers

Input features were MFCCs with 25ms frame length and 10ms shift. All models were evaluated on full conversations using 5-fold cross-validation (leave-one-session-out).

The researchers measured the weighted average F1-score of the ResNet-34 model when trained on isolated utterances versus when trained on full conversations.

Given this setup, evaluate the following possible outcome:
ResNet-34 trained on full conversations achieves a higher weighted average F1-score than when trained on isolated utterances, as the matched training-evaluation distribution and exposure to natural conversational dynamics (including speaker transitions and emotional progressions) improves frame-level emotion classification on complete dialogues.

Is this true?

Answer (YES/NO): YES